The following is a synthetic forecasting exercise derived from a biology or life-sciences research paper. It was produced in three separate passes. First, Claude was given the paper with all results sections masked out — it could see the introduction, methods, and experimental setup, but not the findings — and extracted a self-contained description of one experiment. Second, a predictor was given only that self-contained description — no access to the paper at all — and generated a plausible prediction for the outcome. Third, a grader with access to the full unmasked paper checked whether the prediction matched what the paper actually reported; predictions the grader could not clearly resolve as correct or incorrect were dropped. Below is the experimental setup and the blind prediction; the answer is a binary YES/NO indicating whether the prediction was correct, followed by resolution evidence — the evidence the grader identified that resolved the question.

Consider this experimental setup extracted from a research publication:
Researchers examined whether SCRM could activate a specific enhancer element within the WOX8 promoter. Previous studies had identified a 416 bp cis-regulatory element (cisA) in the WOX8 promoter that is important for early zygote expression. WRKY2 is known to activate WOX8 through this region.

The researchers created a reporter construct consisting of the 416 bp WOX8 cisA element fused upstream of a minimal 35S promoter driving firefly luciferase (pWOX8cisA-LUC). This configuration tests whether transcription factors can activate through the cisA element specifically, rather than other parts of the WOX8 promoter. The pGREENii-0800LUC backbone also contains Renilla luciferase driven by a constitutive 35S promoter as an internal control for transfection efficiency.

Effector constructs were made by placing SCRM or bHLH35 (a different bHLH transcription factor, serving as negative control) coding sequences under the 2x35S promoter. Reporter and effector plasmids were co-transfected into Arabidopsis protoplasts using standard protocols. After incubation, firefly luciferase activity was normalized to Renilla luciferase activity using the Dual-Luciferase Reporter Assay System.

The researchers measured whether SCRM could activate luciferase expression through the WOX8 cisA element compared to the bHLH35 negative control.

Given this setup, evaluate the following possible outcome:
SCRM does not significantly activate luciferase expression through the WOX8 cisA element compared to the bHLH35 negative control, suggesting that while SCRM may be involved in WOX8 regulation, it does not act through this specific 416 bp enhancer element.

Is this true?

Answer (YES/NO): NO